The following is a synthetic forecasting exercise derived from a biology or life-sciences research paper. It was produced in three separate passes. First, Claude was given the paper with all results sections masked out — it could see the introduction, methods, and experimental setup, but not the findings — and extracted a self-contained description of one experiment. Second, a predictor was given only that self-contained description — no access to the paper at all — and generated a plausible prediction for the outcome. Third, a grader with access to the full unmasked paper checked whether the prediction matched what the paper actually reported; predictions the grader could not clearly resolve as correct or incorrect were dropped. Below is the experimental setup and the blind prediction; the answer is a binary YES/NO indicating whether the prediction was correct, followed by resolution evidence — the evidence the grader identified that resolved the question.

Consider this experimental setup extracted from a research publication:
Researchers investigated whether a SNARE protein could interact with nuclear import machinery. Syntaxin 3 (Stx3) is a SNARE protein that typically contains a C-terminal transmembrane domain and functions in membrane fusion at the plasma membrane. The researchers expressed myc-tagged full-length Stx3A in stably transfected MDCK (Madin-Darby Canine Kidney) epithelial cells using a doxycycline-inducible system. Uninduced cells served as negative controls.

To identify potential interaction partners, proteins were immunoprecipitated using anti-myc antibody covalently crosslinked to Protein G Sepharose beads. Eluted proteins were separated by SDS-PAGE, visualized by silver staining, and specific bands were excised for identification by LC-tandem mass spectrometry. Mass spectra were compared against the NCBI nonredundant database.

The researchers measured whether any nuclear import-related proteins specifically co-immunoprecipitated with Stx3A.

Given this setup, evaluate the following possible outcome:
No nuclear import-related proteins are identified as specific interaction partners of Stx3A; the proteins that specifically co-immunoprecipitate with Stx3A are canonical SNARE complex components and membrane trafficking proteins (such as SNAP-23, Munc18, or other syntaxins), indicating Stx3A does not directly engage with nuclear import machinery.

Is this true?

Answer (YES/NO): NO